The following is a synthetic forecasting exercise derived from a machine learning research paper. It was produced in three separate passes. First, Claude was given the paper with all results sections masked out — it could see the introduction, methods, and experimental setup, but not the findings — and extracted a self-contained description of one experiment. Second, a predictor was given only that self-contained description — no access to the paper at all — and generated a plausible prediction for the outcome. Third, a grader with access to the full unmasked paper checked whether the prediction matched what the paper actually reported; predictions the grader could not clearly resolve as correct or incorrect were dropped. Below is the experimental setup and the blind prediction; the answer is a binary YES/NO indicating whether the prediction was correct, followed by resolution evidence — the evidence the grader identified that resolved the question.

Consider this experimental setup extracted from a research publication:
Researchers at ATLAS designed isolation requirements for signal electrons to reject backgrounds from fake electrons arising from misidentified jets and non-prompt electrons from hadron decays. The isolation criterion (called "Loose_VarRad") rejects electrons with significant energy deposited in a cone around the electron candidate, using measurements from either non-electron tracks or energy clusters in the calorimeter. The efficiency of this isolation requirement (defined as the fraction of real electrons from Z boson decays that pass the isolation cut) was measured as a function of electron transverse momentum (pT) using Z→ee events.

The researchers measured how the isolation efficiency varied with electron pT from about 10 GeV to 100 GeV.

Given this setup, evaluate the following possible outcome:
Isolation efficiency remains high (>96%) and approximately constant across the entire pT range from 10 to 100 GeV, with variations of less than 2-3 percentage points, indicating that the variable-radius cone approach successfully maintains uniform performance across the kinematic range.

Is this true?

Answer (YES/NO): NO